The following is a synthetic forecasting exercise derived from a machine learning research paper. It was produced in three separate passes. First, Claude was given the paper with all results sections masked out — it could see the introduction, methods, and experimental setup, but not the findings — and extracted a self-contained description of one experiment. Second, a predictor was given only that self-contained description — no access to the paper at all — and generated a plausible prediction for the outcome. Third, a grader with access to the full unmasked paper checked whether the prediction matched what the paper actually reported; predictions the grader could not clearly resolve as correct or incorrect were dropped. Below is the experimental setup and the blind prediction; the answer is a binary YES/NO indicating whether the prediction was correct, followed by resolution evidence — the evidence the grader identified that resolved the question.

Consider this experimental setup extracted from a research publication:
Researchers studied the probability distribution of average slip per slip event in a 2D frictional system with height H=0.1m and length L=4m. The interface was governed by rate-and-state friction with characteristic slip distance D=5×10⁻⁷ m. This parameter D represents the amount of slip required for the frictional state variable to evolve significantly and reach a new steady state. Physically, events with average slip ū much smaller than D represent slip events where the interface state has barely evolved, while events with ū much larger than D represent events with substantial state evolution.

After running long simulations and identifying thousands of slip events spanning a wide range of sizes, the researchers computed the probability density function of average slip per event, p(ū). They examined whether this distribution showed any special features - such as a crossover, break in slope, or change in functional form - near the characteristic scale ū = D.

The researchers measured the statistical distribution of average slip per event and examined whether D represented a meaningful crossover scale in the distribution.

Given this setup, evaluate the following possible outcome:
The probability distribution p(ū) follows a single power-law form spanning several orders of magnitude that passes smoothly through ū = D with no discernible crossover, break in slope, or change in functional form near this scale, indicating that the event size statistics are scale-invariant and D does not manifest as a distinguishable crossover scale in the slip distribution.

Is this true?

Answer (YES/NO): NO